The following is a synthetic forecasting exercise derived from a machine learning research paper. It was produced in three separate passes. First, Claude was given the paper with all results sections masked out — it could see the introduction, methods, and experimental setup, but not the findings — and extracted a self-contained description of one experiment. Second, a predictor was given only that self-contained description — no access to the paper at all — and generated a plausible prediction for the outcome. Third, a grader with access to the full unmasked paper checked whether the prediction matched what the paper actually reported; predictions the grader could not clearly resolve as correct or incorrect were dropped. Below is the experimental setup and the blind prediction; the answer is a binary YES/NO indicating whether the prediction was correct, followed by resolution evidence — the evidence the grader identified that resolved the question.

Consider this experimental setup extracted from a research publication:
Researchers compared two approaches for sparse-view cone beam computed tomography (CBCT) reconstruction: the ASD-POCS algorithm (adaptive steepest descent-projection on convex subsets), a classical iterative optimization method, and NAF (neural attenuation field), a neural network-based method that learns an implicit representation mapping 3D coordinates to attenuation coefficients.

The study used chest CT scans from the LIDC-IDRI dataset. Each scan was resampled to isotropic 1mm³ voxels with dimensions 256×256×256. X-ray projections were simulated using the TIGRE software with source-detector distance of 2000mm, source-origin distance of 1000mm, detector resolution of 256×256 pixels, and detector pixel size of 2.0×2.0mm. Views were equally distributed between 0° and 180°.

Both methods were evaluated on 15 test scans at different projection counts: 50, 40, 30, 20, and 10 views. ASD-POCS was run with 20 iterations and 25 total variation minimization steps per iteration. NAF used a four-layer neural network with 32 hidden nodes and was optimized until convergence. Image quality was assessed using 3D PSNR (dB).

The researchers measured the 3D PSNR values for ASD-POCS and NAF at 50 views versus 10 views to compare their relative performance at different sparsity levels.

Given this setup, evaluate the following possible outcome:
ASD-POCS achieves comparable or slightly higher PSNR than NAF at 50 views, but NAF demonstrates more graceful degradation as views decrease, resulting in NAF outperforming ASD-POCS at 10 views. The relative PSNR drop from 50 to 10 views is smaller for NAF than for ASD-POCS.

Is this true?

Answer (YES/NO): NO